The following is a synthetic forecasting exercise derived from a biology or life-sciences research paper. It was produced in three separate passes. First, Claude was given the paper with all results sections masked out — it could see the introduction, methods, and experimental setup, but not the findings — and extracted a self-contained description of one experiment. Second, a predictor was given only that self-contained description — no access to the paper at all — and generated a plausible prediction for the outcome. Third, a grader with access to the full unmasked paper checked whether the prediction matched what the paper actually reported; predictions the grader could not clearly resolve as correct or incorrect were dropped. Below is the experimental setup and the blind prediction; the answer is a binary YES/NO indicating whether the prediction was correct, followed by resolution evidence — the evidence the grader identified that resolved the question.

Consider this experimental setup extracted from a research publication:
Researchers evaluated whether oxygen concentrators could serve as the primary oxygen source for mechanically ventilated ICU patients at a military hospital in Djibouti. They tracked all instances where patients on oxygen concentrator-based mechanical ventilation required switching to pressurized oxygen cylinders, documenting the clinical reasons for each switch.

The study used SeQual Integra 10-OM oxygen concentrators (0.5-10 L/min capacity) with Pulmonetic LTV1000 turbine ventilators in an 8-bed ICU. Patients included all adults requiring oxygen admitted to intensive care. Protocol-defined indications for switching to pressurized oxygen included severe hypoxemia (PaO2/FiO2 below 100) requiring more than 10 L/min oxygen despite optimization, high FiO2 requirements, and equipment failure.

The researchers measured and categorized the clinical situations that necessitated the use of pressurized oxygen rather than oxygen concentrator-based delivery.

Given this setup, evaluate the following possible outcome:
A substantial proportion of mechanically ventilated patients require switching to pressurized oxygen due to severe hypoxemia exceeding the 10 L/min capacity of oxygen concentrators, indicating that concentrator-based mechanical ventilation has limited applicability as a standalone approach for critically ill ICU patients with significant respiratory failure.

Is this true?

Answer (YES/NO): NO